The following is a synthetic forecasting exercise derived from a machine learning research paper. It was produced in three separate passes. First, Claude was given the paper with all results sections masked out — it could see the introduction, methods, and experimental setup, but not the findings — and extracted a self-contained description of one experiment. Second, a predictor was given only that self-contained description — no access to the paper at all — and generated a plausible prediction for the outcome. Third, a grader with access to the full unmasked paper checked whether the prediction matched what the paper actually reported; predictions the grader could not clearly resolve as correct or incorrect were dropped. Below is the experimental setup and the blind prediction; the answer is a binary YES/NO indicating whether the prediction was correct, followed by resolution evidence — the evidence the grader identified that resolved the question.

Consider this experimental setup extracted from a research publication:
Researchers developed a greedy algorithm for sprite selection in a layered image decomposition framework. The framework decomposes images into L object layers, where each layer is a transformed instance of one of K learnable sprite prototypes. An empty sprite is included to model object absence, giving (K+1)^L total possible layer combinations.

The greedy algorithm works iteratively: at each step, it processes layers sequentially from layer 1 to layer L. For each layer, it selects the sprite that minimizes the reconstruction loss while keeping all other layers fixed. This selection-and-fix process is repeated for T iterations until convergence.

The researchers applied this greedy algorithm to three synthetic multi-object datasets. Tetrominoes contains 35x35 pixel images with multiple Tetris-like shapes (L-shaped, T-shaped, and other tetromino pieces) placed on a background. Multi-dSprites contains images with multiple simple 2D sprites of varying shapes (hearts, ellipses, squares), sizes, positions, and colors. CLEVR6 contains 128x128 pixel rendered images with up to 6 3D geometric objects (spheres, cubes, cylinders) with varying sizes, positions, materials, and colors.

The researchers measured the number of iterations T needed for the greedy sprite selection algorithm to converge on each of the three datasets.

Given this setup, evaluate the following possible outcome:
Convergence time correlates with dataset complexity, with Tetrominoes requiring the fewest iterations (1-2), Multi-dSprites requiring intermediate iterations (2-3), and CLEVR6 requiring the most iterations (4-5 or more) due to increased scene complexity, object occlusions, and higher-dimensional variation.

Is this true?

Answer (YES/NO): NO